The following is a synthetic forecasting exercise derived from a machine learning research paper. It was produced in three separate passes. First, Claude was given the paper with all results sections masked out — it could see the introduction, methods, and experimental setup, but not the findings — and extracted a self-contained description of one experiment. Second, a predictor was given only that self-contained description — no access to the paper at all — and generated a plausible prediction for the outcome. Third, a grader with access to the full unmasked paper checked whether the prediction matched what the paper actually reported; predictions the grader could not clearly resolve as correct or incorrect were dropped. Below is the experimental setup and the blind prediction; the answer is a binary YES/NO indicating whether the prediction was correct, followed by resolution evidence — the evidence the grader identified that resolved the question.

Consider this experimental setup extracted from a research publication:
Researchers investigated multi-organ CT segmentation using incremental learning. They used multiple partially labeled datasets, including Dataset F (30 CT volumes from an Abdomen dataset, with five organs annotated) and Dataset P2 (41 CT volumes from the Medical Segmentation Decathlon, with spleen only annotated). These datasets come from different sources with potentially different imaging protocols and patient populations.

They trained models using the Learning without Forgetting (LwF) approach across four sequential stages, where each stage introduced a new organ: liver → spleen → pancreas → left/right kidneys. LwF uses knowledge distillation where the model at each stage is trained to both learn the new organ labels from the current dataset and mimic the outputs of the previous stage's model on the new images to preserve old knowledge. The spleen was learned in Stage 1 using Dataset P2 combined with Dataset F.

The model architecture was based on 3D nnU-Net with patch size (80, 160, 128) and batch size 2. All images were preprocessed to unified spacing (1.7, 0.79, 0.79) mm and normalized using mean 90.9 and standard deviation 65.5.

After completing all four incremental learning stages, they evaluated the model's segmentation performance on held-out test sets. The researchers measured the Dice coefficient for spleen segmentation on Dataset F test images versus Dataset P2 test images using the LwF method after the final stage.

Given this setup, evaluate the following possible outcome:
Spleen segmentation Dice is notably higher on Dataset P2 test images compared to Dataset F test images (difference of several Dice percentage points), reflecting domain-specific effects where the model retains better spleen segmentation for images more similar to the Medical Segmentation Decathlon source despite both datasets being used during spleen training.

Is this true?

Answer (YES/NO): NO